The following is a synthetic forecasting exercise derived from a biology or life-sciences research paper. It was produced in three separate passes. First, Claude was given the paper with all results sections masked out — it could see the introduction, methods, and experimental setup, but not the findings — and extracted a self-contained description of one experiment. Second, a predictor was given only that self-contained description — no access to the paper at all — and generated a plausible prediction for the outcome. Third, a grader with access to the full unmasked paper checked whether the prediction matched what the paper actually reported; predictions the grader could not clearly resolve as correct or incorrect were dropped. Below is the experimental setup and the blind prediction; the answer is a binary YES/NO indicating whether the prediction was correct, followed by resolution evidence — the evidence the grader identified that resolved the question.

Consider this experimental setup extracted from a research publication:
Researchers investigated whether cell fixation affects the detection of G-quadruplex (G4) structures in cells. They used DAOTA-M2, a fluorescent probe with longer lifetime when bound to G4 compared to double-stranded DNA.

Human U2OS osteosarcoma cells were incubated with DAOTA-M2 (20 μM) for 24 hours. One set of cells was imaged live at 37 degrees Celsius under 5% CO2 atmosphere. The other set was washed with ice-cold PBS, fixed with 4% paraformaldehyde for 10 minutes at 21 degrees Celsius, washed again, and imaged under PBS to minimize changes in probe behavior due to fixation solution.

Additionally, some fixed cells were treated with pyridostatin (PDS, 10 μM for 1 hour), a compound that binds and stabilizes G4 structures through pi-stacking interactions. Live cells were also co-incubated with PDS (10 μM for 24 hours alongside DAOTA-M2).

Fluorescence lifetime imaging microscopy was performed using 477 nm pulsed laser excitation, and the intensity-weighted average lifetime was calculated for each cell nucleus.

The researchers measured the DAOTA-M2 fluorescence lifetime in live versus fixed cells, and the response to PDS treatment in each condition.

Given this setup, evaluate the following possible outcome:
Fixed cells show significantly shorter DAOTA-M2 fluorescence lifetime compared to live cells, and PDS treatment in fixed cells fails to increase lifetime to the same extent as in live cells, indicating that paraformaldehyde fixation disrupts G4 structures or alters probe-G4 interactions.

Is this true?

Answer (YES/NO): NO